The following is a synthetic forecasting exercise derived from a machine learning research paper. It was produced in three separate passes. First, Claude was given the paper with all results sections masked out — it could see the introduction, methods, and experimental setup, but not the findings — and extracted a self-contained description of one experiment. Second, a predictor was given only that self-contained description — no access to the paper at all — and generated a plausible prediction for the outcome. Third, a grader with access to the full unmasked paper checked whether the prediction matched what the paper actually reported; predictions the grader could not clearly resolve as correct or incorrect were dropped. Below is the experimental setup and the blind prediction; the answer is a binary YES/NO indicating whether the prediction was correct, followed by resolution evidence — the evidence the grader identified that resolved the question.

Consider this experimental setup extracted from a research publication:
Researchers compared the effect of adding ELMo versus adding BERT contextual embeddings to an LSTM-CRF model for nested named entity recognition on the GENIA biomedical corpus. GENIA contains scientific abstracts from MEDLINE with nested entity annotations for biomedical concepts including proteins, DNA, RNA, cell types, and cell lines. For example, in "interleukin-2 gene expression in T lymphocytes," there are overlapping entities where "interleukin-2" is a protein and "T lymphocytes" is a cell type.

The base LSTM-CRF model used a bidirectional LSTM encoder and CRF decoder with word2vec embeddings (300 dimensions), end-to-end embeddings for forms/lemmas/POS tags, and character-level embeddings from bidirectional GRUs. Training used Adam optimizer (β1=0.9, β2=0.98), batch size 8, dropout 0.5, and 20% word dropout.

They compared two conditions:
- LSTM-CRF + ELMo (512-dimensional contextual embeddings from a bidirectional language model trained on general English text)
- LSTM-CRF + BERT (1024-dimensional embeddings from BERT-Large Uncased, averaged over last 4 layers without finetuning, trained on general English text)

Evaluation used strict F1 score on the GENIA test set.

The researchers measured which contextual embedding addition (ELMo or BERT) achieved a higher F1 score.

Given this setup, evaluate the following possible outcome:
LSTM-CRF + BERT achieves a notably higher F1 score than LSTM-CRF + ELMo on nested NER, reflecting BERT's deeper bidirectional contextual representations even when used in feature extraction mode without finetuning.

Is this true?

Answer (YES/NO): YES